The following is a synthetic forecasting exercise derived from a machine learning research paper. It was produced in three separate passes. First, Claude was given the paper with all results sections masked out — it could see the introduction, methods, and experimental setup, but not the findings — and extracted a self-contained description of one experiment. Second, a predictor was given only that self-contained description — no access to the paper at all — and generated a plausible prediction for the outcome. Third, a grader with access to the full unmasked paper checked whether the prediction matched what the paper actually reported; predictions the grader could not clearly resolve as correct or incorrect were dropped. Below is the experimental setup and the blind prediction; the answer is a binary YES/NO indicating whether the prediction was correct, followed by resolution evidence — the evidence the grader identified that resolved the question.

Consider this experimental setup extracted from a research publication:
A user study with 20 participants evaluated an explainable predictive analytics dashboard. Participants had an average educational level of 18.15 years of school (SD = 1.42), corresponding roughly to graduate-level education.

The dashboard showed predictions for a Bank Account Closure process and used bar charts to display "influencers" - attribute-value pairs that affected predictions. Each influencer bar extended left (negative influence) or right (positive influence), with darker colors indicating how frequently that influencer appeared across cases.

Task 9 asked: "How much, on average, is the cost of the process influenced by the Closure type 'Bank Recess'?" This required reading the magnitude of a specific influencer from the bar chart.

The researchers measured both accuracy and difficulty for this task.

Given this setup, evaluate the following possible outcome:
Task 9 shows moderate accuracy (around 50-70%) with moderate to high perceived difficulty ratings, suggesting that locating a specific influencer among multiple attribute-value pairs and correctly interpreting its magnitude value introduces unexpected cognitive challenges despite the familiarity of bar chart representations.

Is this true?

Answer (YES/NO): NO